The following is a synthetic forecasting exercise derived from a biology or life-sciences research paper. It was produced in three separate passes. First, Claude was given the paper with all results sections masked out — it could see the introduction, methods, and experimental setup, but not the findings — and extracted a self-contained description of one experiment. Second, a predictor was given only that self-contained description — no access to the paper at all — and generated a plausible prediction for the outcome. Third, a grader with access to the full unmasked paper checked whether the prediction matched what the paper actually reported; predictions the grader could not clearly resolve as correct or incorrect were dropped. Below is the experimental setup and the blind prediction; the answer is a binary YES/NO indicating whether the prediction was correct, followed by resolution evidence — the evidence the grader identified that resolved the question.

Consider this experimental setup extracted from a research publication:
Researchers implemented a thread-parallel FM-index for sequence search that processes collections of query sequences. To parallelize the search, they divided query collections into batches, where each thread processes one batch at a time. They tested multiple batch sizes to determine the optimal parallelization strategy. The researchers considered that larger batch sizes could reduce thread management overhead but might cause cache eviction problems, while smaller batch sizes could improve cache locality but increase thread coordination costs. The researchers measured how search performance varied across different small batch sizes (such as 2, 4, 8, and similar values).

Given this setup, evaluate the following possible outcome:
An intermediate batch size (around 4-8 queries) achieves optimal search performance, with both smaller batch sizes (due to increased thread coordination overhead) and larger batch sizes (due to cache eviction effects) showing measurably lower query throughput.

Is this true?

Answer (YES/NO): NO